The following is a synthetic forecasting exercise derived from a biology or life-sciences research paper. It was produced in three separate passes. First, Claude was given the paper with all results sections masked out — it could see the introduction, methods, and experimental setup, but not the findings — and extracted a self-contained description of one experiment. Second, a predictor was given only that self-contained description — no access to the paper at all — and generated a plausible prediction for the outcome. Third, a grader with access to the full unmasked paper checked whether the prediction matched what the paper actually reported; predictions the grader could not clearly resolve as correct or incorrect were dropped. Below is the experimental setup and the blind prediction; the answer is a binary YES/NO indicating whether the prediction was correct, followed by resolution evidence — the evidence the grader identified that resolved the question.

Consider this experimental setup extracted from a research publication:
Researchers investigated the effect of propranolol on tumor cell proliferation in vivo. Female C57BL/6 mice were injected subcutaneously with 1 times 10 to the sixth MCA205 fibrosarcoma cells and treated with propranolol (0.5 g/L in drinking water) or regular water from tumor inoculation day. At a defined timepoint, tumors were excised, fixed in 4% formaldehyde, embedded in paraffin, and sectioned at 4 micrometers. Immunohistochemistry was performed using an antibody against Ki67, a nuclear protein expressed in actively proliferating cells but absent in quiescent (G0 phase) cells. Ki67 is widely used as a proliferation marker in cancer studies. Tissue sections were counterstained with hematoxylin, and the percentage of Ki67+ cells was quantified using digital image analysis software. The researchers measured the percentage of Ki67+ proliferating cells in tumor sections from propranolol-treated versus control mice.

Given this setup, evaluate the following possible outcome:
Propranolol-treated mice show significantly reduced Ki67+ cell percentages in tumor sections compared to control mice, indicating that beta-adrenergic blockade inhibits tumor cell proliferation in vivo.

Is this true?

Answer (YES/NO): NO